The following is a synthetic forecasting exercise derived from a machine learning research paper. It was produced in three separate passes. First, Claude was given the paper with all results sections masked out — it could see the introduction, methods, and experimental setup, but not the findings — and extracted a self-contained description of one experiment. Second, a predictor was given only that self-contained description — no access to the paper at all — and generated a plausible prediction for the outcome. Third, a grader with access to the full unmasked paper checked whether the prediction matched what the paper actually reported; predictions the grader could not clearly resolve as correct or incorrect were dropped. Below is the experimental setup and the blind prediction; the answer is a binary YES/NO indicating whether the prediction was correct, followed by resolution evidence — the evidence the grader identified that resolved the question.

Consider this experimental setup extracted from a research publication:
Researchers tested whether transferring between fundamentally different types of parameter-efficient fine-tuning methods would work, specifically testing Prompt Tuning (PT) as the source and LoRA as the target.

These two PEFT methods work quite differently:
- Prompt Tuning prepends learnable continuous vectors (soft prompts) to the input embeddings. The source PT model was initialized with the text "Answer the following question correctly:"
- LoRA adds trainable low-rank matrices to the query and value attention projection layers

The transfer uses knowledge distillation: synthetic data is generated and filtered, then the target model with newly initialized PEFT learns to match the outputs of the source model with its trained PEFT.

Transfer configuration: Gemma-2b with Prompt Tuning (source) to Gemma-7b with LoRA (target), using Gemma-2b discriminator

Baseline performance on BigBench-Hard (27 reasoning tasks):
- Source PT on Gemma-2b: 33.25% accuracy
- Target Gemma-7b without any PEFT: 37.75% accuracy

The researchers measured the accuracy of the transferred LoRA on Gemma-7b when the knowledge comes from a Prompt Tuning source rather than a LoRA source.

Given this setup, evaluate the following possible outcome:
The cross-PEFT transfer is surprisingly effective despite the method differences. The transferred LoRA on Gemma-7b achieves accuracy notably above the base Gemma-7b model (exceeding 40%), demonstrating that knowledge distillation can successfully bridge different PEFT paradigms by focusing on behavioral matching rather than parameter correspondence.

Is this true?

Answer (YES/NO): NO